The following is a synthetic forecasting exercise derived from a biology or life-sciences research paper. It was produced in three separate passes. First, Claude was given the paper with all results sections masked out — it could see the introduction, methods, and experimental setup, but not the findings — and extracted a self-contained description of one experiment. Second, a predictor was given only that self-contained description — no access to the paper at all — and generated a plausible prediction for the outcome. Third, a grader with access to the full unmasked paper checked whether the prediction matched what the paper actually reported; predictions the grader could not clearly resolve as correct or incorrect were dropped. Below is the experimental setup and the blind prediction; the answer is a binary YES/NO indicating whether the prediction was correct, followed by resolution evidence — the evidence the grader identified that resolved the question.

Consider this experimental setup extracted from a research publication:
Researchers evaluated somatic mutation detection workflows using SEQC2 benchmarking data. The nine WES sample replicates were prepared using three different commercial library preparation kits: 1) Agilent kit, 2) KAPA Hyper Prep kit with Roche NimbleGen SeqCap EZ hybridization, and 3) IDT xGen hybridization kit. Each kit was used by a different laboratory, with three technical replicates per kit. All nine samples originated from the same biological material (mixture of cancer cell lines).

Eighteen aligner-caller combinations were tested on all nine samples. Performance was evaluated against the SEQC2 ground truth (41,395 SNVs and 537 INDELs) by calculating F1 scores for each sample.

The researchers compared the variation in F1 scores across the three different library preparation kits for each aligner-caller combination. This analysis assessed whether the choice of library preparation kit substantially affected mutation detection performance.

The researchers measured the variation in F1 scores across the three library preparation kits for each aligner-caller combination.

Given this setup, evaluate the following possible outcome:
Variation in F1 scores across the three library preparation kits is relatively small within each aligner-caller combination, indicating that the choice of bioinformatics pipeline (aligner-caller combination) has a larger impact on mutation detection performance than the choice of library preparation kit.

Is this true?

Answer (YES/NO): NO